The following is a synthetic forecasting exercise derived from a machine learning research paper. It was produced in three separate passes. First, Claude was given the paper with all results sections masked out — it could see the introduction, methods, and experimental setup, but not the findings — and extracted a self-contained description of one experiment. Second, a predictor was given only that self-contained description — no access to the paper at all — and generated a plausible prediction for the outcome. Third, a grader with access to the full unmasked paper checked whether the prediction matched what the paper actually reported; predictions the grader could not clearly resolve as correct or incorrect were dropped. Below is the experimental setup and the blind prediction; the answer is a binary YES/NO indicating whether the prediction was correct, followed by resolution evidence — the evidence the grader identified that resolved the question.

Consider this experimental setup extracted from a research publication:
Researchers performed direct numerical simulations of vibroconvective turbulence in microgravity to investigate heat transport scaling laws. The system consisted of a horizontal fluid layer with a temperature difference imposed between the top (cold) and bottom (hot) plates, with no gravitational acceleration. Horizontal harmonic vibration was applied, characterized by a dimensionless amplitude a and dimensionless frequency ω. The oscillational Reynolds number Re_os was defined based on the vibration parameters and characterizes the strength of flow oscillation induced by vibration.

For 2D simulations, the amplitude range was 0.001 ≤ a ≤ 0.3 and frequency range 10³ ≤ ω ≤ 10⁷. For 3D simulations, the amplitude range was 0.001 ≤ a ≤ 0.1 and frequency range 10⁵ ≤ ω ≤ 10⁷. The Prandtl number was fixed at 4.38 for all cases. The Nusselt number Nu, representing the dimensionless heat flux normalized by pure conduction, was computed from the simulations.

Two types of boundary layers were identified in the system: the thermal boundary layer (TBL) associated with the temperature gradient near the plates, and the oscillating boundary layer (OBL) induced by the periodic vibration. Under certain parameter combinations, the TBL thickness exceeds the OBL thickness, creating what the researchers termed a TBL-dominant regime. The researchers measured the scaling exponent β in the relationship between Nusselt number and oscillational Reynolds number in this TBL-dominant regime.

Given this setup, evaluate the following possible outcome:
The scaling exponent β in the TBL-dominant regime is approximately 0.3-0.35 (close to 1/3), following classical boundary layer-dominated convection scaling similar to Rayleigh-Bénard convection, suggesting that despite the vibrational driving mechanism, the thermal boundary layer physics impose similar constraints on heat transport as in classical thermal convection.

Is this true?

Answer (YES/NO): NO